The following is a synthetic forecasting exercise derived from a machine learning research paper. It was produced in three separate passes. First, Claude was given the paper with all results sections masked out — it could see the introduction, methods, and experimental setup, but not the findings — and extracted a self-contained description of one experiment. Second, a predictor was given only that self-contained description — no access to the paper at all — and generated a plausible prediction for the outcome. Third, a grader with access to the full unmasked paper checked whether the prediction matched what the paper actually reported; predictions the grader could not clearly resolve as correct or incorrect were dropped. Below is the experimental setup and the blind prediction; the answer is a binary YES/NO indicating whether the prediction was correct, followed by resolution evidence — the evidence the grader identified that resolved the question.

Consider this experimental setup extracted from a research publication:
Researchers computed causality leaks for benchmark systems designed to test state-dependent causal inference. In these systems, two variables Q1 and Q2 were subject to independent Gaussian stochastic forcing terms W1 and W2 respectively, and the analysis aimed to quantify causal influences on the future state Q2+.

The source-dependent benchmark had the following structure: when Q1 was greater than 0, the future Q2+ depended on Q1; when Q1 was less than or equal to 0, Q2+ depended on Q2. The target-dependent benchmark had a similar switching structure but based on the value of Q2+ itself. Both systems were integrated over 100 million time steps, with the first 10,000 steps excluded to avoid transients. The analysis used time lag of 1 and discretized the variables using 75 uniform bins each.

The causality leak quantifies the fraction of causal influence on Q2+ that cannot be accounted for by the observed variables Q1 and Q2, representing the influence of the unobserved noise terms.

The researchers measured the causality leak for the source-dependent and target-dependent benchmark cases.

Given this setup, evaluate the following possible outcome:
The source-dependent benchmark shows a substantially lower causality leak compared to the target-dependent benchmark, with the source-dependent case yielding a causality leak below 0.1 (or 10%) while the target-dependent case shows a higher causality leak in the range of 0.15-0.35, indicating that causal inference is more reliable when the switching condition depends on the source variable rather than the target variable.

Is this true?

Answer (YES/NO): NO